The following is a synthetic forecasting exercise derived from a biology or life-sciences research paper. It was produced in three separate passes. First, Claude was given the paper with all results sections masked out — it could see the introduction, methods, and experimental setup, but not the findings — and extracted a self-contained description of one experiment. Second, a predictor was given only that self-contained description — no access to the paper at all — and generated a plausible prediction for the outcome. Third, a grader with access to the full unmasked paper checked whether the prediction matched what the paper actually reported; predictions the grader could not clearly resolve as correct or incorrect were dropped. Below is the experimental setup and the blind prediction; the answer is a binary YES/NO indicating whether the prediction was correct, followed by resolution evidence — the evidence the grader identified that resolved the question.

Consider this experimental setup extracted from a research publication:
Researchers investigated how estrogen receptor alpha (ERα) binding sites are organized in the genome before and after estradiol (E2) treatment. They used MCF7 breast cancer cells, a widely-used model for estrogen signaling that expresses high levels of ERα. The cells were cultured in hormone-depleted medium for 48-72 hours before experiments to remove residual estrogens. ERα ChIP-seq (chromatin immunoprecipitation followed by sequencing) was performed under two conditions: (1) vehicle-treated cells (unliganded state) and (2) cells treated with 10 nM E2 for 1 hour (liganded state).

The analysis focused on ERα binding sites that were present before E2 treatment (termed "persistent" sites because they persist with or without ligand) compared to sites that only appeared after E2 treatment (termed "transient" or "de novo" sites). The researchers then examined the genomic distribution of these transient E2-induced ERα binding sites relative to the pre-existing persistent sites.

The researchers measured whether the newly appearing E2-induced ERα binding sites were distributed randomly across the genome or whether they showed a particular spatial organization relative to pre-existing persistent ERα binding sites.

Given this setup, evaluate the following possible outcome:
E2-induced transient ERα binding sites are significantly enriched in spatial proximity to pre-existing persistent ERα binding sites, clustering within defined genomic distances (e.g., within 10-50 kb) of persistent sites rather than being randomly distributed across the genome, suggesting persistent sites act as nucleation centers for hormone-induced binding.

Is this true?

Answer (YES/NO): YES